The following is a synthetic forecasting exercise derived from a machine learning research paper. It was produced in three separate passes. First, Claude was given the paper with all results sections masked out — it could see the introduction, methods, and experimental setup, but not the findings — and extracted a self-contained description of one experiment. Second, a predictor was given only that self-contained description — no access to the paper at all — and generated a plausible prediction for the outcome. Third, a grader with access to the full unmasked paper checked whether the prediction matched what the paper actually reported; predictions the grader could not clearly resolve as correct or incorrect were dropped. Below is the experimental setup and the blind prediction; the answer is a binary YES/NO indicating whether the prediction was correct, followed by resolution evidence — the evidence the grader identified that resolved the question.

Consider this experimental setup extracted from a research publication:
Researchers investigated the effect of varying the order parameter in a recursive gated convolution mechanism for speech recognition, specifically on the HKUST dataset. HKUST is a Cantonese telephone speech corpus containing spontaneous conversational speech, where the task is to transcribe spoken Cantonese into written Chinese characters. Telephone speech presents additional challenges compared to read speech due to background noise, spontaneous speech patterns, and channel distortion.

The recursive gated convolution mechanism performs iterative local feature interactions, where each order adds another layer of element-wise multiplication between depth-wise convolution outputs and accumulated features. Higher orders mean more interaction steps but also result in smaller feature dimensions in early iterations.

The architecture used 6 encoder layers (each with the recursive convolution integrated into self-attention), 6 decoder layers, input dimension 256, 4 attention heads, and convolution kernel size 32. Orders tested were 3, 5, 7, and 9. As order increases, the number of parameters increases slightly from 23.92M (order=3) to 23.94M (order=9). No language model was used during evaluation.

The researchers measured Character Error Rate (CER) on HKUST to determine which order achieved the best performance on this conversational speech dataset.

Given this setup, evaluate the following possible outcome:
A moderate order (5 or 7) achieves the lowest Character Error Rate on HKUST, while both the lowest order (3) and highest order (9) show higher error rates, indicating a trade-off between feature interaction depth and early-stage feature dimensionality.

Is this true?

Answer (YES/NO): NO